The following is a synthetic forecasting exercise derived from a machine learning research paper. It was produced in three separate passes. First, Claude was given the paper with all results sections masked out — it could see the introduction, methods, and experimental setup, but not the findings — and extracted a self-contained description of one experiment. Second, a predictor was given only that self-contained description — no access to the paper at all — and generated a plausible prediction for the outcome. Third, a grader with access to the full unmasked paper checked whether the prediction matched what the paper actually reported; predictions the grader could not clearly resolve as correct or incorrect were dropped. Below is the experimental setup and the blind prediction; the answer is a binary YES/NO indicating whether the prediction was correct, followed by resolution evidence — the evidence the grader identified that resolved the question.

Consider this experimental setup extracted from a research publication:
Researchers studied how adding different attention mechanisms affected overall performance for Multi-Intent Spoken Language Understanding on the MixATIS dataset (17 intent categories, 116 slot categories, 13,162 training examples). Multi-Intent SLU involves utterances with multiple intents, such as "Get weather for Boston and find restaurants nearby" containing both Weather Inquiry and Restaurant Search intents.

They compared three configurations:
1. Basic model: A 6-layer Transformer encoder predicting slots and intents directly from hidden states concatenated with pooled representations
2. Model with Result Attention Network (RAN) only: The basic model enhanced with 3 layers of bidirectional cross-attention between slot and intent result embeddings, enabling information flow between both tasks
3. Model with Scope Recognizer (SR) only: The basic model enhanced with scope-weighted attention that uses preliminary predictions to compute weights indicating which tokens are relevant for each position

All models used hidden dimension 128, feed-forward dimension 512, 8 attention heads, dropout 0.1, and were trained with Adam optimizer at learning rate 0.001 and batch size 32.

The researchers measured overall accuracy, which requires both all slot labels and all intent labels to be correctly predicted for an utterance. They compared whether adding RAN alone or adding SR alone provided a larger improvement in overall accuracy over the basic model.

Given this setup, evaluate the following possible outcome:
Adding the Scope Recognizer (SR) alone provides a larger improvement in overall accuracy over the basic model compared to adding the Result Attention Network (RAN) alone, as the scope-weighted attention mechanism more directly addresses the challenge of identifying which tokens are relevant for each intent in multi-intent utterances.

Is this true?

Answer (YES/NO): NO